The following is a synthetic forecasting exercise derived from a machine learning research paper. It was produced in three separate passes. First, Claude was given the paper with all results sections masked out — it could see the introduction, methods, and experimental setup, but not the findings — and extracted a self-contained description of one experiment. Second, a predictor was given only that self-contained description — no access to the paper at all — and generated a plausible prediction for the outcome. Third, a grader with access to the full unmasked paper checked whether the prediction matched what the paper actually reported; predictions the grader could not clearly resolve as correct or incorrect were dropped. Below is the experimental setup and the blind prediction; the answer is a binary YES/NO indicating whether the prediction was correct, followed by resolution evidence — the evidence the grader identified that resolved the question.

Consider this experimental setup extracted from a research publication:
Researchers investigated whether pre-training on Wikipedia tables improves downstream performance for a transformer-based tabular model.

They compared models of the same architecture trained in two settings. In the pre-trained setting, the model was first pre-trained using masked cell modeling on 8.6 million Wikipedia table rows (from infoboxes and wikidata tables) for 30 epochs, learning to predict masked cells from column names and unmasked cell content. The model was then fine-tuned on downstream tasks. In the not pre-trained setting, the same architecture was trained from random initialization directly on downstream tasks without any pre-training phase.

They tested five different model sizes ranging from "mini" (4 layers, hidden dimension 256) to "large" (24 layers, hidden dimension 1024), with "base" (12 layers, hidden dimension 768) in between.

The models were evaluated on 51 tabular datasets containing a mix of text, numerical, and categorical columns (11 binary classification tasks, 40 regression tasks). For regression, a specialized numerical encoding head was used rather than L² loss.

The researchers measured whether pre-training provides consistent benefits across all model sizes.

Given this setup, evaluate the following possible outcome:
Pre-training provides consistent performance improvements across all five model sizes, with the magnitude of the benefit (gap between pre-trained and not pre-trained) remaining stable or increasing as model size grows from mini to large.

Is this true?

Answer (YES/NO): NO